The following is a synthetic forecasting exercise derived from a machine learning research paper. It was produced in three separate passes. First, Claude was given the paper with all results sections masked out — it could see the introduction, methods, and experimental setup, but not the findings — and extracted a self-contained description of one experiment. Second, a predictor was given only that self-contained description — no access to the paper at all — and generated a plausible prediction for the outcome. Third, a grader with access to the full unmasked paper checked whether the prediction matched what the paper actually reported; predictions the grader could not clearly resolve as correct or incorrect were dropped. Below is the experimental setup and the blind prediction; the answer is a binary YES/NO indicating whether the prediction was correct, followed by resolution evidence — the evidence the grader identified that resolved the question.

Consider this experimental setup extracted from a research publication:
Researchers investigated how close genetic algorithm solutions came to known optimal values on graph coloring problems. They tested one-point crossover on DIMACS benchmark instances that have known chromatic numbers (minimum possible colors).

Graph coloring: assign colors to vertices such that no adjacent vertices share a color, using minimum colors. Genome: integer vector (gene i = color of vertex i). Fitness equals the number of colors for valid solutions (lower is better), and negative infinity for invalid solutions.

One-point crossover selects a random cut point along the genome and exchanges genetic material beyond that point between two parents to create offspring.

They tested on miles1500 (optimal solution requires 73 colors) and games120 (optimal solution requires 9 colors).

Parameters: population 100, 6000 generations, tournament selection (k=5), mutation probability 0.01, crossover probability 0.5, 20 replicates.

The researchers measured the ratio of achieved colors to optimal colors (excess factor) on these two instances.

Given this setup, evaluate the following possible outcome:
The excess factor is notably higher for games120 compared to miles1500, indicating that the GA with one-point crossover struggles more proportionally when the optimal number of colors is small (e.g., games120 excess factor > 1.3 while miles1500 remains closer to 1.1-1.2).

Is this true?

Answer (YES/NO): YES